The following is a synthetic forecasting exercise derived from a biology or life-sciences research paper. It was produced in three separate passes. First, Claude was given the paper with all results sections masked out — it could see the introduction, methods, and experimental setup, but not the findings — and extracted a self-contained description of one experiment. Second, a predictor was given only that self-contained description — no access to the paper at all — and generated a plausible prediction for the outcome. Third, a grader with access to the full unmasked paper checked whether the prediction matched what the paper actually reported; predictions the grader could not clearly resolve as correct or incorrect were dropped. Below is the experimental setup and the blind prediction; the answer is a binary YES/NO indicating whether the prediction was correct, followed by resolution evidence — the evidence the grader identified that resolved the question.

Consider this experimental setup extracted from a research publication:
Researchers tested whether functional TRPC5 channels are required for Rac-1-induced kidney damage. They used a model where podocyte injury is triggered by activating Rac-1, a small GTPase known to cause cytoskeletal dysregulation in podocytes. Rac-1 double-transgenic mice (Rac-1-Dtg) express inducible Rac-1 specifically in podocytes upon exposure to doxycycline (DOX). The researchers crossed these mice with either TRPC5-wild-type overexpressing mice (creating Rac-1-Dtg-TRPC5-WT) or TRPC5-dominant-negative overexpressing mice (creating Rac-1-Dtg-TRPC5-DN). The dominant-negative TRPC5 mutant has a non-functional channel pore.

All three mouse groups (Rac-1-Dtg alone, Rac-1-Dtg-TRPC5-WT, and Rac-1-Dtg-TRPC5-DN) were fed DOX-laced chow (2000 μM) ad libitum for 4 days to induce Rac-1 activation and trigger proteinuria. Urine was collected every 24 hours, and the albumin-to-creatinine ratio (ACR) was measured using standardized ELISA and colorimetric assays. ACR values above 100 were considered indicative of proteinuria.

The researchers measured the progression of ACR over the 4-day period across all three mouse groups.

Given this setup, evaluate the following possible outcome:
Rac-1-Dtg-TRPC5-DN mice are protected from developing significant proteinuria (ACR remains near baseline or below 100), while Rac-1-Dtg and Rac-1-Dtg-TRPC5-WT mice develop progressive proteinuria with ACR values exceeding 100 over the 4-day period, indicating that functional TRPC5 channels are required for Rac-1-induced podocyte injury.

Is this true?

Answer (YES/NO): NO